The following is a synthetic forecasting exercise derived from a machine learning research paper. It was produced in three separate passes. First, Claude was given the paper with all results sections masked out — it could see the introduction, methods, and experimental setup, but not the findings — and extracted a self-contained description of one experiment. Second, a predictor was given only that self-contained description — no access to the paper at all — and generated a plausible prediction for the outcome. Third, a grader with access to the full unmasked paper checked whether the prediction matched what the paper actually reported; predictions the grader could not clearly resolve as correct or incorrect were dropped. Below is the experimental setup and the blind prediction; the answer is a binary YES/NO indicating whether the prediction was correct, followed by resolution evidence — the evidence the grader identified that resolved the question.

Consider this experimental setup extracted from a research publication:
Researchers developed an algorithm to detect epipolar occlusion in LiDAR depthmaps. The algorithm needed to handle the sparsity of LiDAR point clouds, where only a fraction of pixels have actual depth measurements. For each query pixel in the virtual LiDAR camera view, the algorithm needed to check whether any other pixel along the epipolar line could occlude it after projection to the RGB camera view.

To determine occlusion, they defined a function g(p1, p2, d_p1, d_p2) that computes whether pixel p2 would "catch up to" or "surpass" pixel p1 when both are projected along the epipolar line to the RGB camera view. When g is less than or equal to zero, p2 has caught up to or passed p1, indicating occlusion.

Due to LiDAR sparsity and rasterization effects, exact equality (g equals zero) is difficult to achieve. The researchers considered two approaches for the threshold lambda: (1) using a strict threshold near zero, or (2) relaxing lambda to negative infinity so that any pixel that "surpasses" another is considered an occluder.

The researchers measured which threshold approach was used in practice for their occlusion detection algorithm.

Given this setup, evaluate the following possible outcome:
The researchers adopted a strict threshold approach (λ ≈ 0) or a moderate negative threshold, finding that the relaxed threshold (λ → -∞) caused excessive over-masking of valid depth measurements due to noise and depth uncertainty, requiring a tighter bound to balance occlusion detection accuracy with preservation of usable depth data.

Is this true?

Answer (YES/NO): NO